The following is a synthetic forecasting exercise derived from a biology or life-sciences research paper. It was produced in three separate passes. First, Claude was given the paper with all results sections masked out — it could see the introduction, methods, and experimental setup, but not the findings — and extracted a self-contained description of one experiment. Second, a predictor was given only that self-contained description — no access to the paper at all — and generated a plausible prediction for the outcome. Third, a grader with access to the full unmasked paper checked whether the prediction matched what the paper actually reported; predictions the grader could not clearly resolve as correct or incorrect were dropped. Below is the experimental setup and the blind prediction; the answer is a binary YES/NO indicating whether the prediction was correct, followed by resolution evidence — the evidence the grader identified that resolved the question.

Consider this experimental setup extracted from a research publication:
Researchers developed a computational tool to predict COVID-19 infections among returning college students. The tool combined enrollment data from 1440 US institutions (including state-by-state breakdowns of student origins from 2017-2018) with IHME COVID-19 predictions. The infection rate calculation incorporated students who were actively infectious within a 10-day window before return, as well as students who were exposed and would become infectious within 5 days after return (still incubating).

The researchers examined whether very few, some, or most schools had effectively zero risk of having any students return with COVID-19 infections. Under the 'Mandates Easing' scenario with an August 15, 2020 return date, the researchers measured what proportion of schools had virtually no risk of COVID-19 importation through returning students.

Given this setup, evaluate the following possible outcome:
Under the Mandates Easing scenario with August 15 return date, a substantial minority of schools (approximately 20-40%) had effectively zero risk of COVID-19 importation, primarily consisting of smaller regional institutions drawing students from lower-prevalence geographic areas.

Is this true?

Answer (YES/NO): NO